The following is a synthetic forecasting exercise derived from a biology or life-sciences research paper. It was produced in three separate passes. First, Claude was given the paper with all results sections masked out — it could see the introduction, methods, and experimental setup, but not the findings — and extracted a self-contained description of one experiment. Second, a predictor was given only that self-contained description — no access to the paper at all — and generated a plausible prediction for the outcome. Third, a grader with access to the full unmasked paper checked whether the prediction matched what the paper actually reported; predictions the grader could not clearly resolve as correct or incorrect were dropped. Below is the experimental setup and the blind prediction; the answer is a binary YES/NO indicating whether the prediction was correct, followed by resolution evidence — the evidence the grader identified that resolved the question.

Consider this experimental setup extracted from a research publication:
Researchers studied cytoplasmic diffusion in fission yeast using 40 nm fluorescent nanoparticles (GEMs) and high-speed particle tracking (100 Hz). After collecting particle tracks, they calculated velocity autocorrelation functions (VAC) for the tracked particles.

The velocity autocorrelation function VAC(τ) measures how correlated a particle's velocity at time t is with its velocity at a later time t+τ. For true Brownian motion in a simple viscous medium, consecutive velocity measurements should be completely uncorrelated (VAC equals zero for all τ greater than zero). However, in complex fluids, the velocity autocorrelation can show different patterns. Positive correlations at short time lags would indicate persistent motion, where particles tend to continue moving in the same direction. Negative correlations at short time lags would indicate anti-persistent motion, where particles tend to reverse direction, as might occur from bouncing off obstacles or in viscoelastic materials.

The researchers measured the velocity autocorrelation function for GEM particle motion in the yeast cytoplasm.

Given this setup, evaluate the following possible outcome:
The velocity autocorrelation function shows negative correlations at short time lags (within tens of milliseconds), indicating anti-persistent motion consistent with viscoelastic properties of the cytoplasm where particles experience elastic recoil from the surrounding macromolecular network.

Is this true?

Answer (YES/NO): NO